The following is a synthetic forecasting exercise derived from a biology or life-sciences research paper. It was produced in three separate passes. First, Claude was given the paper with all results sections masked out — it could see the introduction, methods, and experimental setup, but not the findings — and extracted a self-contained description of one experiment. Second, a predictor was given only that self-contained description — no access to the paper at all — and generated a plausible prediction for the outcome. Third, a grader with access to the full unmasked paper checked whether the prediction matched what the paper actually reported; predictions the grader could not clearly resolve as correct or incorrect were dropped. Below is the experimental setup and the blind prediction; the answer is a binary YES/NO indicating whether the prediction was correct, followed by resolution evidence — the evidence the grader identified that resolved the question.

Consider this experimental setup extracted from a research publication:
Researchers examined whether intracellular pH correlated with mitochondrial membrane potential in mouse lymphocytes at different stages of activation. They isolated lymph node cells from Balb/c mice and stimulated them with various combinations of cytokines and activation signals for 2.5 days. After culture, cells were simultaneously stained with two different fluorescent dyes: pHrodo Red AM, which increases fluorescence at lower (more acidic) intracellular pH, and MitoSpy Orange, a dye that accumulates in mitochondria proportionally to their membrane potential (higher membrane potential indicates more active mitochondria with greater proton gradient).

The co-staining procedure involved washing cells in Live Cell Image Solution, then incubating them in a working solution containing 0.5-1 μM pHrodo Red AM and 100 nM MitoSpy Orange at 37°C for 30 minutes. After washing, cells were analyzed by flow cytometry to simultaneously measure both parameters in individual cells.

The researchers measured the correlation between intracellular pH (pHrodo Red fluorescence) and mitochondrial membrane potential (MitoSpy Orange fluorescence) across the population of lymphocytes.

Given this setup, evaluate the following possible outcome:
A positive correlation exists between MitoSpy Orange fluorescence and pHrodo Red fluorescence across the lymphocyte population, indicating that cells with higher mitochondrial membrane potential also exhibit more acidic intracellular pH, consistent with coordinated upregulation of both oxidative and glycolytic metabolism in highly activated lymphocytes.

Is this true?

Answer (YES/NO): YES